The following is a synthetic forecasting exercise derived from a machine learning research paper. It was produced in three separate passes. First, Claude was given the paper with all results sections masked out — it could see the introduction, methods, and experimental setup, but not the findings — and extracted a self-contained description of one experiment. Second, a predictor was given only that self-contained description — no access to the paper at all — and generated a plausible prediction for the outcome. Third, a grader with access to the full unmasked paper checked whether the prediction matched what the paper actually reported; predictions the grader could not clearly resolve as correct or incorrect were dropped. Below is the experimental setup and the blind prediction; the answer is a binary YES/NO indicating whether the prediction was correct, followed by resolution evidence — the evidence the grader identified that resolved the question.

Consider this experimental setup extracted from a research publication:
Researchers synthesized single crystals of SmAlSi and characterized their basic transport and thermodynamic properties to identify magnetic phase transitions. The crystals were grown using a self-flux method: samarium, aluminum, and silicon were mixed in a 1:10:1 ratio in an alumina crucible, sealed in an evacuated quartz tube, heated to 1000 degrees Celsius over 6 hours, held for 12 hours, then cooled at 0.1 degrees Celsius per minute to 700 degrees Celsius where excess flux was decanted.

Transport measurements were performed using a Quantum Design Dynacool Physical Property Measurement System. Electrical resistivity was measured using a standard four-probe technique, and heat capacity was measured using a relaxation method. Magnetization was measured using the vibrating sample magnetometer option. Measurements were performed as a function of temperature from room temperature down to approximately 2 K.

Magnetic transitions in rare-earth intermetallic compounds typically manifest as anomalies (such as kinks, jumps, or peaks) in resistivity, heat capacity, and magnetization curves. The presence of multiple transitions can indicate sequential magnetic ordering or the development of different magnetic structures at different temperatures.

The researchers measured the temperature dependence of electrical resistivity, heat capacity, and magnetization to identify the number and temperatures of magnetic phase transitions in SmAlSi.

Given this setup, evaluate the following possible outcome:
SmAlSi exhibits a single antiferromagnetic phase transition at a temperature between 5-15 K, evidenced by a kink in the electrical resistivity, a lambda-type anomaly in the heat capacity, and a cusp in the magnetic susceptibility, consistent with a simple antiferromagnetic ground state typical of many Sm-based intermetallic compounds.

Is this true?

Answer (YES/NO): NO